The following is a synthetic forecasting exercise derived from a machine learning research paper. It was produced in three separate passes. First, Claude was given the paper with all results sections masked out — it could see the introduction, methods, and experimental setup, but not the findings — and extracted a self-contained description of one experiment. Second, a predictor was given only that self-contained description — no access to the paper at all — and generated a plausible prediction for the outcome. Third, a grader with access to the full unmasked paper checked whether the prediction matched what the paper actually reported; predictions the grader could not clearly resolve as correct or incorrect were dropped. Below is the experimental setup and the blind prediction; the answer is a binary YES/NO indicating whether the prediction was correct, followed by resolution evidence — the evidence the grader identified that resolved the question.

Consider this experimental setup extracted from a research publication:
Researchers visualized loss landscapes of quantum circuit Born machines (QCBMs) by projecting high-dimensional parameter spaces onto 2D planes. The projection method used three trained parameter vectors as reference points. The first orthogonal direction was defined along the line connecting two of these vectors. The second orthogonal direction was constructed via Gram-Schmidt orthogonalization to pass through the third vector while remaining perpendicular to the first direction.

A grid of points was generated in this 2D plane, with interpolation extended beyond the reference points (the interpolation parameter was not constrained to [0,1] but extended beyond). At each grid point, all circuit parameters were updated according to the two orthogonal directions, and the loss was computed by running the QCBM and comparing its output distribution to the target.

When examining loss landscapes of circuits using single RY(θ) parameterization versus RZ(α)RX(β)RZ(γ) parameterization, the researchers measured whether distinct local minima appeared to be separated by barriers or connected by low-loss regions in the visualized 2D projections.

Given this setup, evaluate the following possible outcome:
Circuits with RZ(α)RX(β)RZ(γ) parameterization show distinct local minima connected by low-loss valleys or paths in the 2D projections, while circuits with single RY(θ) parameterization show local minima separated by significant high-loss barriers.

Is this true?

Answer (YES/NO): YES